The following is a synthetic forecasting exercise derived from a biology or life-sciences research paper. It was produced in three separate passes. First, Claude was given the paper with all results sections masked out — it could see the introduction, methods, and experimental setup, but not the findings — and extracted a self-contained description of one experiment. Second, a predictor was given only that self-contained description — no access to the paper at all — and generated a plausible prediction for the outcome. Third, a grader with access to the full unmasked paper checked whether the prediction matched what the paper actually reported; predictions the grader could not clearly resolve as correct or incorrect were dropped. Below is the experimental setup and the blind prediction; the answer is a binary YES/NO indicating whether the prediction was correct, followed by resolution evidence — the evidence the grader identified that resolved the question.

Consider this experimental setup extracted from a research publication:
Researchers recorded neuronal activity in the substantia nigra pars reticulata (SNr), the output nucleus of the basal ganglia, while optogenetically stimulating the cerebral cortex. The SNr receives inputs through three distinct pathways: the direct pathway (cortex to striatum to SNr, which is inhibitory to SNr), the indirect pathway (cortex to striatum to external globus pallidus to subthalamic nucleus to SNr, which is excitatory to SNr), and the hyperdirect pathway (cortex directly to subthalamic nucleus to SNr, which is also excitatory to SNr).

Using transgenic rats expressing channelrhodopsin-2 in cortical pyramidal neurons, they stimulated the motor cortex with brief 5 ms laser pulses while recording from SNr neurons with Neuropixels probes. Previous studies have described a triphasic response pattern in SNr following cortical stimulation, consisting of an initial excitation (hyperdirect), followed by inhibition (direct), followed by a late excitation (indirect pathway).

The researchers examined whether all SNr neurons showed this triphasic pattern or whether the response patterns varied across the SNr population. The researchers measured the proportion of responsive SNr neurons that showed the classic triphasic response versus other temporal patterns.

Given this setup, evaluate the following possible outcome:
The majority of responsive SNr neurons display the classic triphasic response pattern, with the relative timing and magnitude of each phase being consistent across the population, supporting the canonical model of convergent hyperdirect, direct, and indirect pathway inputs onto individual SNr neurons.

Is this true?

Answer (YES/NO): NO